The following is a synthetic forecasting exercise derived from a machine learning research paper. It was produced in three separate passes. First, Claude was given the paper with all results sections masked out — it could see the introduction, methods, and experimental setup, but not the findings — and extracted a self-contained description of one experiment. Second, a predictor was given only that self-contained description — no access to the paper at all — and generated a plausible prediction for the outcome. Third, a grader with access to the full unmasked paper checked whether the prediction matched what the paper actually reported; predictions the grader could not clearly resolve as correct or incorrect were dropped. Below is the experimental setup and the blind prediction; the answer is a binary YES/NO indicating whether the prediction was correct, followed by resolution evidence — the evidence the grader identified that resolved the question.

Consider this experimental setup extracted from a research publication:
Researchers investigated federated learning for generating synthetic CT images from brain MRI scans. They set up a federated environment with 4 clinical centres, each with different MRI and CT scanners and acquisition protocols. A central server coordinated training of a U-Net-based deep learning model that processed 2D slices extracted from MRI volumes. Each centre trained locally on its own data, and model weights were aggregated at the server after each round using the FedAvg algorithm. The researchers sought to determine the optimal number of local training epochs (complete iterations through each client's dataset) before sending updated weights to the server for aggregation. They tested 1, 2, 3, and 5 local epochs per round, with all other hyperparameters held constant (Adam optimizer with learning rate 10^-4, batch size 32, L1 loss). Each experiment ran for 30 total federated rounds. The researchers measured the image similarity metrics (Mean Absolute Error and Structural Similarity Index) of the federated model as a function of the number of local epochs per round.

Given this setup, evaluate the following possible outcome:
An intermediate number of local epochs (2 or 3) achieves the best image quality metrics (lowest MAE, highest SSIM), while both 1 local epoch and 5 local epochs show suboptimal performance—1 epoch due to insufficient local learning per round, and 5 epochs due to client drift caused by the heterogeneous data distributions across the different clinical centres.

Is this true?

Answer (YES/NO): NO